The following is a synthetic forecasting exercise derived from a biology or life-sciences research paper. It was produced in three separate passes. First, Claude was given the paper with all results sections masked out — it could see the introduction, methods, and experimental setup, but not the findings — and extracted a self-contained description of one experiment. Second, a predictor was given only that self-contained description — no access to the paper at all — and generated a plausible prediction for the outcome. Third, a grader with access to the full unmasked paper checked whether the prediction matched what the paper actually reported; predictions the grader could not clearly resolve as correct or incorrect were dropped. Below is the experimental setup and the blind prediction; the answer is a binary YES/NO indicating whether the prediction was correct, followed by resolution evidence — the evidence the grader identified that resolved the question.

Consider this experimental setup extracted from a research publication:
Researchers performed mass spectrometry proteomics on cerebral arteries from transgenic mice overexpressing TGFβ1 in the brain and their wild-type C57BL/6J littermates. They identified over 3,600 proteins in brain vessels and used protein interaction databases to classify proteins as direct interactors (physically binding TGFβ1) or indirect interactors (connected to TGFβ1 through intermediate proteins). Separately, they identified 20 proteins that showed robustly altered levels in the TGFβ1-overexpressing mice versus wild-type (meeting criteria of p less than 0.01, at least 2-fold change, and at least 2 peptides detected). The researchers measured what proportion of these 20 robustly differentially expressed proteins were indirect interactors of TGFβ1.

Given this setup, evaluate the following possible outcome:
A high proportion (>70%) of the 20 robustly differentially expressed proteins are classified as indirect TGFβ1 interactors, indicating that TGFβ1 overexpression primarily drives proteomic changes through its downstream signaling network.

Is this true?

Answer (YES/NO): NO